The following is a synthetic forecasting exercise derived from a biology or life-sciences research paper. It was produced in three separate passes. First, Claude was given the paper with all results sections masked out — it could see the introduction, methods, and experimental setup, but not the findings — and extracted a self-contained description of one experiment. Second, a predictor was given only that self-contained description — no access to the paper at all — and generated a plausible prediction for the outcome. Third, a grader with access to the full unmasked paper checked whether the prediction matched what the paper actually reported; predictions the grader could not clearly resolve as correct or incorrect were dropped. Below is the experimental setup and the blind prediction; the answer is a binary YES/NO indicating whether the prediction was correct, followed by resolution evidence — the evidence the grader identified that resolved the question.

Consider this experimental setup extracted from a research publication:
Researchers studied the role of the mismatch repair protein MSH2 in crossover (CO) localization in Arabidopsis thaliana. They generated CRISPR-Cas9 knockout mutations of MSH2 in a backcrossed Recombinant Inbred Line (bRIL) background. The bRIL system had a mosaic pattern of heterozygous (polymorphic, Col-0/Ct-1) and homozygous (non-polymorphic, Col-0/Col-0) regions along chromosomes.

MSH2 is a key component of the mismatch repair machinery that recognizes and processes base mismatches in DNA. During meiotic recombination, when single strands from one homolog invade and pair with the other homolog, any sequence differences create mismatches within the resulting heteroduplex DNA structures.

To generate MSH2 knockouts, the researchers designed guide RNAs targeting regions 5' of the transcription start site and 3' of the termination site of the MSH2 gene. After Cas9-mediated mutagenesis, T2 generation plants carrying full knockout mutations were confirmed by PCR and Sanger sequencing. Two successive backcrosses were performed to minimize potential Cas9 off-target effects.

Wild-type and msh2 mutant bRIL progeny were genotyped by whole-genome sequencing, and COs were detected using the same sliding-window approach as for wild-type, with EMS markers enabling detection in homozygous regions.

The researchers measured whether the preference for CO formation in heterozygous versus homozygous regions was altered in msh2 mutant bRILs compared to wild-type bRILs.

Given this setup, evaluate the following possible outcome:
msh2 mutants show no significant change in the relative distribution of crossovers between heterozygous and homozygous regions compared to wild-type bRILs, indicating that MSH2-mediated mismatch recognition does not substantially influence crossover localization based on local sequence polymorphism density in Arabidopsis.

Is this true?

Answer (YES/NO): NO